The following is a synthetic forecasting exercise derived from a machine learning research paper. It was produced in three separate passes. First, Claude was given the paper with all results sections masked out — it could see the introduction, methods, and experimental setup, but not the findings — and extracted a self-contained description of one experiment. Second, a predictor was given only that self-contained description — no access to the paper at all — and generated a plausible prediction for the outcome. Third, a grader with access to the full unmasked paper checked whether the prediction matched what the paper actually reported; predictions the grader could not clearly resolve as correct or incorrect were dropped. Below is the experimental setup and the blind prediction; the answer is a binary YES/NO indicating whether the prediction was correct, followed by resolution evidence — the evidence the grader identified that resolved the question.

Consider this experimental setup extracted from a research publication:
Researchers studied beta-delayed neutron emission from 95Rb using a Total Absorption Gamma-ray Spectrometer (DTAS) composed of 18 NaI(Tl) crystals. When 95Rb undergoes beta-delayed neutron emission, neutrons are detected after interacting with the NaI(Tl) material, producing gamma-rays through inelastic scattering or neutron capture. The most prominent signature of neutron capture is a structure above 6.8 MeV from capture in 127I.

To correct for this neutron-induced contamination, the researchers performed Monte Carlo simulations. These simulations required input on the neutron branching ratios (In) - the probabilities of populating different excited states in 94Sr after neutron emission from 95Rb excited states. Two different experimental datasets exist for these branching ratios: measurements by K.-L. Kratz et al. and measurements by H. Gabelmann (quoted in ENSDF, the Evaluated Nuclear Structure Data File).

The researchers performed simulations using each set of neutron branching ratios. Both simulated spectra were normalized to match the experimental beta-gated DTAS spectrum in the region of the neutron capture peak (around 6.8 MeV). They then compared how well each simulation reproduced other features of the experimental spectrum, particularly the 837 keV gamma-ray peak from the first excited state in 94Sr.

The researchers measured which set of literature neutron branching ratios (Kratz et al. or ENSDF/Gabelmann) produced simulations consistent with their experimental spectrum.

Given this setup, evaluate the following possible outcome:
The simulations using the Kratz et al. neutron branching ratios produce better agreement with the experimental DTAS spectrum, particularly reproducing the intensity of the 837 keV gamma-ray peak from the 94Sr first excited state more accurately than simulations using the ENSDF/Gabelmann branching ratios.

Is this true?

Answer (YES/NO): YES